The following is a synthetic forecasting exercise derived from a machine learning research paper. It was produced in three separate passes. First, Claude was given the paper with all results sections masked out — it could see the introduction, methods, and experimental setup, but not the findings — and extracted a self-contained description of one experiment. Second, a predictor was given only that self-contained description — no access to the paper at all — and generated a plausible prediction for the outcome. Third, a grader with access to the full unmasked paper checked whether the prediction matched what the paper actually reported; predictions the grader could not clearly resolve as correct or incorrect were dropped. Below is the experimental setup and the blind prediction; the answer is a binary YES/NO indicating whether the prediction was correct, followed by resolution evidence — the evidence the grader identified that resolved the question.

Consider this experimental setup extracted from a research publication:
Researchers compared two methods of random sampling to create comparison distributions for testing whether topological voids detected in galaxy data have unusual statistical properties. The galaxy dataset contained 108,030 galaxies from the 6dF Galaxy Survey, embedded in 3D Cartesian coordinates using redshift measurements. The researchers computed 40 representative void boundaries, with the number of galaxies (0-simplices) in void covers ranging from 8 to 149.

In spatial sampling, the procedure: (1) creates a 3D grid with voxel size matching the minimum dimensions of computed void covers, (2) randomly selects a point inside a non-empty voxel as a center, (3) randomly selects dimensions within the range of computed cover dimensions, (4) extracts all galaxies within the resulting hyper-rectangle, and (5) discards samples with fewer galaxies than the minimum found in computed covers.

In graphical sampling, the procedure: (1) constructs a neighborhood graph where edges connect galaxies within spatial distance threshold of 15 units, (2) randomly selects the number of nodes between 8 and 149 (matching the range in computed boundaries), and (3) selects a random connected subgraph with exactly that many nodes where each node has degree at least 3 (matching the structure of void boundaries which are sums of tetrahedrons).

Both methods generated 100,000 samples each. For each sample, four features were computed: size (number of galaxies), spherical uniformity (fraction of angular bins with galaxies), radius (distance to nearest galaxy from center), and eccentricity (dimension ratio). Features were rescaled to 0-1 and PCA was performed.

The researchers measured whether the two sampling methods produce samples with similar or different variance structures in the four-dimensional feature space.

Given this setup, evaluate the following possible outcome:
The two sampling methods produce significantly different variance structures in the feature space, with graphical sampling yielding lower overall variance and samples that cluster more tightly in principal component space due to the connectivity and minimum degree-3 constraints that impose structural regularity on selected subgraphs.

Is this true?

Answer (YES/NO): NO